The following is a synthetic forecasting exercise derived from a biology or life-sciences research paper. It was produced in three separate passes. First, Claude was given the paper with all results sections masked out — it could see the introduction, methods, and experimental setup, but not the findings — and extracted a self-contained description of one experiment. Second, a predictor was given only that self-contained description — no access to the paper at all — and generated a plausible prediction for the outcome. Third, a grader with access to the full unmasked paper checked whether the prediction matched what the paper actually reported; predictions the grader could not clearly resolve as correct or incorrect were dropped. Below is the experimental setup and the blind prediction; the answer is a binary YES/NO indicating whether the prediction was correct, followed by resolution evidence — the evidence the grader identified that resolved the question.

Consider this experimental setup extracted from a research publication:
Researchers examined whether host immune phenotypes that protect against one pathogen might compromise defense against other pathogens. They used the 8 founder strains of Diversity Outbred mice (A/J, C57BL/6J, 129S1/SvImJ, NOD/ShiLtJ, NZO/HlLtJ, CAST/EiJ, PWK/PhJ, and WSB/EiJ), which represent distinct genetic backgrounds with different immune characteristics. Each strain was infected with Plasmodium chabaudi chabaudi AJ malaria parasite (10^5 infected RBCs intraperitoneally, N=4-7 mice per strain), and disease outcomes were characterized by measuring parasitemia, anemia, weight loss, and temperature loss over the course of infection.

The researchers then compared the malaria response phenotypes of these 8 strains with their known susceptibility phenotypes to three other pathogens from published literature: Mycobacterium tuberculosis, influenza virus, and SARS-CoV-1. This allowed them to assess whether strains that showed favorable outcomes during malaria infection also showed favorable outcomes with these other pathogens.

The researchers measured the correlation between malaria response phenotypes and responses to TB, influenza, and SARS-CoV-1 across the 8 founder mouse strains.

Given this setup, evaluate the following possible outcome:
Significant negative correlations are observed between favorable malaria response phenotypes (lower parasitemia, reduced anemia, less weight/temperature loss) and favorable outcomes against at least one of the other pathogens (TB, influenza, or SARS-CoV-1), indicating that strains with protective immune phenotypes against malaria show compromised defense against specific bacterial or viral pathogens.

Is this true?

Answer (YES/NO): YES